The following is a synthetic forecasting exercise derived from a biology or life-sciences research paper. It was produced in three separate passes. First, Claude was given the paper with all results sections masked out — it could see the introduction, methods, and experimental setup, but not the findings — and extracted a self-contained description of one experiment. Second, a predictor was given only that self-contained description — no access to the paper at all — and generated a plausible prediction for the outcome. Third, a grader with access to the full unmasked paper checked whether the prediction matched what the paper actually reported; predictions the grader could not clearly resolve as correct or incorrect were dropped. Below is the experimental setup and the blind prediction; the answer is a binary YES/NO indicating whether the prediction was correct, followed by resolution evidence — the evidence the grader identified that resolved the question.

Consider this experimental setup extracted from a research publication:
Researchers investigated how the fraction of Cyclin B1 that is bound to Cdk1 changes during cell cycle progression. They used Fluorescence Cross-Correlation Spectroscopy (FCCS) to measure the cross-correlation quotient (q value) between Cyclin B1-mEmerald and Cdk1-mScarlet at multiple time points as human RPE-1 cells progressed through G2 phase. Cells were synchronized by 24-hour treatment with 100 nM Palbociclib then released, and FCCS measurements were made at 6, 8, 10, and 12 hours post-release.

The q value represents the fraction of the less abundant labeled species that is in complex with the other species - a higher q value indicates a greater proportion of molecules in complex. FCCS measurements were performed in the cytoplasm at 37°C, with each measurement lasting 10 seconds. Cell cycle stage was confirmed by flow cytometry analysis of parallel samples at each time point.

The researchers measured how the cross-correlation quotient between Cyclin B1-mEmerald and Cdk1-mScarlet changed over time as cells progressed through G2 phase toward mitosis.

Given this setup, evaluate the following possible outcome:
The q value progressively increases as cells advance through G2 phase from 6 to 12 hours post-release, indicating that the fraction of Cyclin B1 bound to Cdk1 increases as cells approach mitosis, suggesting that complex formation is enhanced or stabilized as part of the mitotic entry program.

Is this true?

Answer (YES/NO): YES